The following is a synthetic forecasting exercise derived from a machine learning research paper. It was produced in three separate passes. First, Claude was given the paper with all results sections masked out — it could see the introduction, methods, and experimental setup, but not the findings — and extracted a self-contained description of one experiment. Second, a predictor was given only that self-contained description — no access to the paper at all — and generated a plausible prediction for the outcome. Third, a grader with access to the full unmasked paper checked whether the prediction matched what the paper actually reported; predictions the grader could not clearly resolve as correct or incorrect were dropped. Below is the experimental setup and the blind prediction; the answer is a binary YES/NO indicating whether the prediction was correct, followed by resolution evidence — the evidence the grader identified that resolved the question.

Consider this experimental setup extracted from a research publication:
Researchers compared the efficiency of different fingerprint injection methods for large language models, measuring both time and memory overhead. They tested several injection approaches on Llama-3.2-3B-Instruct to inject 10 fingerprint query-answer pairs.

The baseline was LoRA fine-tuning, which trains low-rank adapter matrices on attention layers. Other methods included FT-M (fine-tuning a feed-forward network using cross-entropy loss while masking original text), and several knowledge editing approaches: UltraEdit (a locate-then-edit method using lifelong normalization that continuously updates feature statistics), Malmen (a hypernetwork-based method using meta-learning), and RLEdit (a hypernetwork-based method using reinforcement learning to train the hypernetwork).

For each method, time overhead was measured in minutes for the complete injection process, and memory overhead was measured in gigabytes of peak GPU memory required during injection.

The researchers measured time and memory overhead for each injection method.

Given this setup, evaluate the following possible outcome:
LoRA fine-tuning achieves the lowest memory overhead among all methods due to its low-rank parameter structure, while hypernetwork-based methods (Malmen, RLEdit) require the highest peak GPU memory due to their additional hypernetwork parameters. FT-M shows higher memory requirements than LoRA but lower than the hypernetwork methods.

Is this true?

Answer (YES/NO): NO